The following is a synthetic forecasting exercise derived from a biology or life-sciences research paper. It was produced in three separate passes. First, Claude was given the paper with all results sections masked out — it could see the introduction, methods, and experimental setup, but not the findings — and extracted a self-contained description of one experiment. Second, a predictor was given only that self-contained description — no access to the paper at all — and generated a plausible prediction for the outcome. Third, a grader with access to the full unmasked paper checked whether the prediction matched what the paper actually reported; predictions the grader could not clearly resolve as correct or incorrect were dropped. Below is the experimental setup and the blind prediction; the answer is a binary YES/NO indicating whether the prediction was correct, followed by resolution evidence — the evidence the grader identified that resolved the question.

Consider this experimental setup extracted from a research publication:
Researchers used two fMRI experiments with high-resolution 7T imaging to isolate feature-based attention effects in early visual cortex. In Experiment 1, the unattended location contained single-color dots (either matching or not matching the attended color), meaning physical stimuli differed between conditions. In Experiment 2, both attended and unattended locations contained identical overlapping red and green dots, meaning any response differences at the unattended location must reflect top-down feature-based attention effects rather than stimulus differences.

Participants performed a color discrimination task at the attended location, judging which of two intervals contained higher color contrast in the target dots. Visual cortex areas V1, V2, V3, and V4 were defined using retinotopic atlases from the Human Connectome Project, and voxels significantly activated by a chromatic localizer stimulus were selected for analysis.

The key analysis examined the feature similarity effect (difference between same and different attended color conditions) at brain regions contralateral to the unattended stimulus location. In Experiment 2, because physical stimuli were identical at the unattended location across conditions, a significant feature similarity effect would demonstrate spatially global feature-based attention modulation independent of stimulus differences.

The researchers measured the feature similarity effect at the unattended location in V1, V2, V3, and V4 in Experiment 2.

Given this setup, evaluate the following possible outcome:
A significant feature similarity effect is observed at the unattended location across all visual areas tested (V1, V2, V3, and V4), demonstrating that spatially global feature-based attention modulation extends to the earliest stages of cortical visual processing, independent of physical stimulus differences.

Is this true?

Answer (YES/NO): NO